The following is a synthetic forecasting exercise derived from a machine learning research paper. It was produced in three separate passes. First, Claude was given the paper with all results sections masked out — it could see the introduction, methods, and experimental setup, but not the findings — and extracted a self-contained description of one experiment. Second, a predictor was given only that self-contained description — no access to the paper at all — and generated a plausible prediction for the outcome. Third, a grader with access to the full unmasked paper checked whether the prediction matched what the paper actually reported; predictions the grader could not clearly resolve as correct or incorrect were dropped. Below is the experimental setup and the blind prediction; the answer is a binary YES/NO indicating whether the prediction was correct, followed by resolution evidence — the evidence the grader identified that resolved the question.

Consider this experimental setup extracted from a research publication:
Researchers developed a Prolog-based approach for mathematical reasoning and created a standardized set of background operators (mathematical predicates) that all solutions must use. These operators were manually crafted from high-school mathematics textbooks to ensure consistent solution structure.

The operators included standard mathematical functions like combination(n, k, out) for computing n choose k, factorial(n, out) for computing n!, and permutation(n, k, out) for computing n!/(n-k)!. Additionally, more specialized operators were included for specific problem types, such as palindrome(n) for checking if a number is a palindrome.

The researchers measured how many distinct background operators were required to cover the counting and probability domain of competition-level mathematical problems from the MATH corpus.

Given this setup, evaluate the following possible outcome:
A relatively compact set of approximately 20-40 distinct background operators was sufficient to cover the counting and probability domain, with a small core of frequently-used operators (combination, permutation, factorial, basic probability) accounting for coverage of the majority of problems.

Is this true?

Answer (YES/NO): NO